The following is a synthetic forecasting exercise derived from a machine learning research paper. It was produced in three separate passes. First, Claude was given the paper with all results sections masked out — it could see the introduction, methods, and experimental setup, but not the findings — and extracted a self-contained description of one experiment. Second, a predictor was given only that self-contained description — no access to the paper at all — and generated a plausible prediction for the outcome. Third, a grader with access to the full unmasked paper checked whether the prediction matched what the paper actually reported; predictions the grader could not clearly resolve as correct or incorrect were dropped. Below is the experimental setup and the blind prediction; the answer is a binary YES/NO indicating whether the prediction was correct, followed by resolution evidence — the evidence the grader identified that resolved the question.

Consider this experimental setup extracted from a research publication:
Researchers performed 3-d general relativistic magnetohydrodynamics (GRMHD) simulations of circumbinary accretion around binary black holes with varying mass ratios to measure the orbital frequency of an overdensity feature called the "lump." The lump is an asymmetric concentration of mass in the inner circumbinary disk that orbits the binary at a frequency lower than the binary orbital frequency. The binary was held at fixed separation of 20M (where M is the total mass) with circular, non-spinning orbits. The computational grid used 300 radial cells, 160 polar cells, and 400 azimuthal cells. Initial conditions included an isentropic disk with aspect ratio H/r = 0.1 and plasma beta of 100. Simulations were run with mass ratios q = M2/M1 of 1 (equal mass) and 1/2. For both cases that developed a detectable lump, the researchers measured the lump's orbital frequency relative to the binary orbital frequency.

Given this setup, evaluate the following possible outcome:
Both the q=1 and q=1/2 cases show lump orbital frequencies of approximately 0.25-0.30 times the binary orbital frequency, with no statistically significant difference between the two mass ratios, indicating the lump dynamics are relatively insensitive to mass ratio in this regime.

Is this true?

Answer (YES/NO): YES